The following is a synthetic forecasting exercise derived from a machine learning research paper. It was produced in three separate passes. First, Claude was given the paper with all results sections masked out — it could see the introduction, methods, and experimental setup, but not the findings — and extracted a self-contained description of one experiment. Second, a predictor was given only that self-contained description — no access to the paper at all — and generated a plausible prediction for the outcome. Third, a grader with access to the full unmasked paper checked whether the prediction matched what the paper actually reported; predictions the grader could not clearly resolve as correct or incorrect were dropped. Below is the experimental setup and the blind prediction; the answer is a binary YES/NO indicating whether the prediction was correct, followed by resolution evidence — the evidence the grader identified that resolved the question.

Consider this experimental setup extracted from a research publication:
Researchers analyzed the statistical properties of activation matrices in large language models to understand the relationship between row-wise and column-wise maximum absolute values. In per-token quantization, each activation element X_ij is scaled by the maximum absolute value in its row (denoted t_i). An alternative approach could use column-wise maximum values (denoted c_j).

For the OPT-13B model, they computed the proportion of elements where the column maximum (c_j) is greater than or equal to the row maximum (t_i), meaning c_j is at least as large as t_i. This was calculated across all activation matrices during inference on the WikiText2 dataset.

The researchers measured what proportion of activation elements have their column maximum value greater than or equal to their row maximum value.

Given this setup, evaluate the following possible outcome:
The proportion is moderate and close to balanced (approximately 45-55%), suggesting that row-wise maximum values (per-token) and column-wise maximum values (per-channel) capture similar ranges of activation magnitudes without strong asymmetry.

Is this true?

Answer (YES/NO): NO